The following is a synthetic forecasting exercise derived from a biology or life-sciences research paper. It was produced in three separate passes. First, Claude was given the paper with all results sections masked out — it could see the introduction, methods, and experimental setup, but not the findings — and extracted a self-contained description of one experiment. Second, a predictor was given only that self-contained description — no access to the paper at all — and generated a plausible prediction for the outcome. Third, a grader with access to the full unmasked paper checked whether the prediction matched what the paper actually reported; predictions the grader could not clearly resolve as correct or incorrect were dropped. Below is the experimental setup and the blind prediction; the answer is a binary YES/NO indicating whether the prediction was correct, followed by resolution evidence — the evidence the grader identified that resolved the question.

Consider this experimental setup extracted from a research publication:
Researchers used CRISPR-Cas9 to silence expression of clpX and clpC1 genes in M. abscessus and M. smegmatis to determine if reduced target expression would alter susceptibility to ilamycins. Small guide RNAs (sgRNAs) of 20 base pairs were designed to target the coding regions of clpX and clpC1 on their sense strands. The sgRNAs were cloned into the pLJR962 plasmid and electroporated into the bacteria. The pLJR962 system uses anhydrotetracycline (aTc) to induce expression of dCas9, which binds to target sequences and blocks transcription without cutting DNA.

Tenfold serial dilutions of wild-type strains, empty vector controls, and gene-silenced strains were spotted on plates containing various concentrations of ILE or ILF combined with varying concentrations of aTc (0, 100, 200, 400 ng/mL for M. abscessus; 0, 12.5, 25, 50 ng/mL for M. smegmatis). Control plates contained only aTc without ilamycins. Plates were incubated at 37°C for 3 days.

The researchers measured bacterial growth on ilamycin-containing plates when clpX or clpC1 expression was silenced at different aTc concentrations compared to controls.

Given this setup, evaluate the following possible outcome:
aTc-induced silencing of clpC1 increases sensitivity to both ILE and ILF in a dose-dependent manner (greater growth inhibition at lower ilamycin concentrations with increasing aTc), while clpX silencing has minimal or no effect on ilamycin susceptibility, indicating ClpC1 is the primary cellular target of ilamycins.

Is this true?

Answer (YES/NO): NO